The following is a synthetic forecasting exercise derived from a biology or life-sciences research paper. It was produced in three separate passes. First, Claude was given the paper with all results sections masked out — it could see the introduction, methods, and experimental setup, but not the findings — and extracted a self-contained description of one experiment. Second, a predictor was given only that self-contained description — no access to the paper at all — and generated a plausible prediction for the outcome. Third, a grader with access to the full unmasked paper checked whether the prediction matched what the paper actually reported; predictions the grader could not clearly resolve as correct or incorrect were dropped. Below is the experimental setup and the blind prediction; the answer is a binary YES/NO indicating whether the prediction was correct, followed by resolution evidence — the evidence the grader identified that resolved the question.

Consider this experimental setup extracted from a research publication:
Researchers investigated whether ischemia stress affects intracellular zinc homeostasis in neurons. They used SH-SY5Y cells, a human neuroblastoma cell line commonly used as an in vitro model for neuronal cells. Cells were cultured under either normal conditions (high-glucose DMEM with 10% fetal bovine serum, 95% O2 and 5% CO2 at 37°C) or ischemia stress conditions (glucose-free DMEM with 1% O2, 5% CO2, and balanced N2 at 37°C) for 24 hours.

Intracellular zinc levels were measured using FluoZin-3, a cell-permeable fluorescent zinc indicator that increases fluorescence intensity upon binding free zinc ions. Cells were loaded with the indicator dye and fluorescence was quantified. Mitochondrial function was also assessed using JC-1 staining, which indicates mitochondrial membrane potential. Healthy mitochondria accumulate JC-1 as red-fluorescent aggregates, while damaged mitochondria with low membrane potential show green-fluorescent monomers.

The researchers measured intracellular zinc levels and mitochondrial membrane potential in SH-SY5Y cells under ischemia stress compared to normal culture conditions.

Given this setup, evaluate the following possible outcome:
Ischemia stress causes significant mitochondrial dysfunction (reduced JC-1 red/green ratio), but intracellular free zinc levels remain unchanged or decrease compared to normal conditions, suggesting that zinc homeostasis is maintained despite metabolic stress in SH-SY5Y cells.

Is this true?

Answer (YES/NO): NO